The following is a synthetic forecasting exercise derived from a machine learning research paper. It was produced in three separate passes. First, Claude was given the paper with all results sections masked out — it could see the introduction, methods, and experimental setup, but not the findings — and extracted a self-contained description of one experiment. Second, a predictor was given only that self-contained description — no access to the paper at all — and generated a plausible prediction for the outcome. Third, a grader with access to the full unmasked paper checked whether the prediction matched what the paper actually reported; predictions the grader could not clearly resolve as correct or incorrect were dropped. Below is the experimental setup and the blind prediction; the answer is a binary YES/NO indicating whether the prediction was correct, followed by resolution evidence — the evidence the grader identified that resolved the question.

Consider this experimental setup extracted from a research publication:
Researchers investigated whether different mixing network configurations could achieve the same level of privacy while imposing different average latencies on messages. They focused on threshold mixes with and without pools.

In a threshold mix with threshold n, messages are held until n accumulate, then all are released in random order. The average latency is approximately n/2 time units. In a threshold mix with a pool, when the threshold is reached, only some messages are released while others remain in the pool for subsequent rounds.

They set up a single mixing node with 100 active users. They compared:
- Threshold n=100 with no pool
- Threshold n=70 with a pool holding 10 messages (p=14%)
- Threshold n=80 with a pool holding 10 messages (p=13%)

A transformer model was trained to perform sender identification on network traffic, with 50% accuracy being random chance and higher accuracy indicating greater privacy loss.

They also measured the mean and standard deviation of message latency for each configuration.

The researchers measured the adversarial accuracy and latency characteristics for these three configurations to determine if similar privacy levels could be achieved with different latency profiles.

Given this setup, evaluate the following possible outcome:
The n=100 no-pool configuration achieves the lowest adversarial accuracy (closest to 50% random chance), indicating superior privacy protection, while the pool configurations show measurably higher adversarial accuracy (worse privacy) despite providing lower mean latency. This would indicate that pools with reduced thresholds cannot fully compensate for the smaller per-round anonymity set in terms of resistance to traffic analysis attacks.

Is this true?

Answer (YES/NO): NO